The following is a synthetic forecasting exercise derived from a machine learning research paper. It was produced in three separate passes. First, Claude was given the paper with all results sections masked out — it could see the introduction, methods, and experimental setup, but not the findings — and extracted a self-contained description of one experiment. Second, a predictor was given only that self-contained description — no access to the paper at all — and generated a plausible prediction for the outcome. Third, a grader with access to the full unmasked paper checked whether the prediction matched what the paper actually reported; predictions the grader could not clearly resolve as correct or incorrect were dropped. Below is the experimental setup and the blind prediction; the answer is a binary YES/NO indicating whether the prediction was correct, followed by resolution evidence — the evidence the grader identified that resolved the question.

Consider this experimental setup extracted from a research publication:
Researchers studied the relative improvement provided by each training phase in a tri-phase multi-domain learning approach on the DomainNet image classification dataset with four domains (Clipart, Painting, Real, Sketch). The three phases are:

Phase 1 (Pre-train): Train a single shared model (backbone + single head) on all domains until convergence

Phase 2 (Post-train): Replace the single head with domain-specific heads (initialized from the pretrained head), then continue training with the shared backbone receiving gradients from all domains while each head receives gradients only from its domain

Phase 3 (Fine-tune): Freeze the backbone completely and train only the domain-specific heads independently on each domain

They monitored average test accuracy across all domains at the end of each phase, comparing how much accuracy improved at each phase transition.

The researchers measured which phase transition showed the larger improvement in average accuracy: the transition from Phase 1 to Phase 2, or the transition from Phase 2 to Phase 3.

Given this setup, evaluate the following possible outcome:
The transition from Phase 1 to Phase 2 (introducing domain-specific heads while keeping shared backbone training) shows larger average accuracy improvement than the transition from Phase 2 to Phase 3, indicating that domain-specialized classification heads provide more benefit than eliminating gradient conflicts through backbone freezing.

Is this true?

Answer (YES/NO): YES